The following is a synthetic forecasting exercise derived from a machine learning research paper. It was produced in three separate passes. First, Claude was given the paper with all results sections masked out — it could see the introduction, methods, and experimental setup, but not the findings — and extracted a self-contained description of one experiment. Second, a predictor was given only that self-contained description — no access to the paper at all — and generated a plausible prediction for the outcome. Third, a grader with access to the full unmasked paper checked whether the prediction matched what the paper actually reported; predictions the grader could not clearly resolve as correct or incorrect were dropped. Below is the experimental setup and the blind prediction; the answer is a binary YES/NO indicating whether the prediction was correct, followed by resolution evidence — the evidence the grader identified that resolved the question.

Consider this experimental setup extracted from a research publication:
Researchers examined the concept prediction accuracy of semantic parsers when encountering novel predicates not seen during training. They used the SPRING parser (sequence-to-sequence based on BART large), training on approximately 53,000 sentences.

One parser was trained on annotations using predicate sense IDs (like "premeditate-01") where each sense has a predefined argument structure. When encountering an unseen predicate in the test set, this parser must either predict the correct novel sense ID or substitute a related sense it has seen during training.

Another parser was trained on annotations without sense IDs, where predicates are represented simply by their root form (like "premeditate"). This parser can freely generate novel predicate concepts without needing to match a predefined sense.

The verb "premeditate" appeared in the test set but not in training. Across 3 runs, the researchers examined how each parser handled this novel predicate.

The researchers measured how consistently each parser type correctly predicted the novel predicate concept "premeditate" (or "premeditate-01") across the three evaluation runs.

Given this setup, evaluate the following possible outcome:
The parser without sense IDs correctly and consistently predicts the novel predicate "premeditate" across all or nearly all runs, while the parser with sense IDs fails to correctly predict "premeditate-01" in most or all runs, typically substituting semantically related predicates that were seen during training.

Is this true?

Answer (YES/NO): YES